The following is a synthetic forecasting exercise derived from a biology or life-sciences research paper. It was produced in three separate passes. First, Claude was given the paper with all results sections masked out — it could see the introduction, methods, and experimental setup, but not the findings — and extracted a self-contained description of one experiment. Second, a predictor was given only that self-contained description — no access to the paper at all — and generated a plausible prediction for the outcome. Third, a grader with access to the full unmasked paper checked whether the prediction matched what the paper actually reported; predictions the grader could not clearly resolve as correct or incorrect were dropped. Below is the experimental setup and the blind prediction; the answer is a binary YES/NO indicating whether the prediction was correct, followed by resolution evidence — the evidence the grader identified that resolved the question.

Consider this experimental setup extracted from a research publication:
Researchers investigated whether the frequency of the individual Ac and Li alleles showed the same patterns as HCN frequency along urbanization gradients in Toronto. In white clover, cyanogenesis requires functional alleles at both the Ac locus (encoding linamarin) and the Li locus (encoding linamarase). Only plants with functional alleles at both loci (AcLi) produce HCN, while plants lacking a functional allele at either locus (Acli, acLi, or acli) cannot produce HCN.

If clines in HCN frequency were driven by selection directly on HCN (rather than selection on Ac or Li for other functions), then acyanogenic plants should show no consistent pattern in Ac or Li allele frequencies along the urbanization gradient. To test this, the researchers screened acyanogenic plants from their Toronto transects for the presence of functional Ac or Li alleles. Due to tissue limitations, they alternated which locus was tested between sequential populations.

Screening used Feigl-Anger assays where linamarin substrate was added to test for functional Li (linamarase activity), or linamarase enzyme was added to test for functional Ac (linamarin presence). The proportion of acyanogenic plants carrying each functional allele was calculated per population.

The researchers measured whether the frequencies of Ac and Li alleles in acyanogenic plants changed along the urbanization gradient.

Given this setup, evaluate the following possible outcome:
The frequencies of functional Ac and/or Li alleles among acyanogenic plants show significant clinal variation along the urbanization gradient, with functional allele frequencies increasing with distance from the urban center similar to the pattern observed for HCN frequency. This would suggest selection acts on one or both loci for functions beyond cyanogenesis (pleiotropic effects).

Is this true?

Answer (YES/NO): NO